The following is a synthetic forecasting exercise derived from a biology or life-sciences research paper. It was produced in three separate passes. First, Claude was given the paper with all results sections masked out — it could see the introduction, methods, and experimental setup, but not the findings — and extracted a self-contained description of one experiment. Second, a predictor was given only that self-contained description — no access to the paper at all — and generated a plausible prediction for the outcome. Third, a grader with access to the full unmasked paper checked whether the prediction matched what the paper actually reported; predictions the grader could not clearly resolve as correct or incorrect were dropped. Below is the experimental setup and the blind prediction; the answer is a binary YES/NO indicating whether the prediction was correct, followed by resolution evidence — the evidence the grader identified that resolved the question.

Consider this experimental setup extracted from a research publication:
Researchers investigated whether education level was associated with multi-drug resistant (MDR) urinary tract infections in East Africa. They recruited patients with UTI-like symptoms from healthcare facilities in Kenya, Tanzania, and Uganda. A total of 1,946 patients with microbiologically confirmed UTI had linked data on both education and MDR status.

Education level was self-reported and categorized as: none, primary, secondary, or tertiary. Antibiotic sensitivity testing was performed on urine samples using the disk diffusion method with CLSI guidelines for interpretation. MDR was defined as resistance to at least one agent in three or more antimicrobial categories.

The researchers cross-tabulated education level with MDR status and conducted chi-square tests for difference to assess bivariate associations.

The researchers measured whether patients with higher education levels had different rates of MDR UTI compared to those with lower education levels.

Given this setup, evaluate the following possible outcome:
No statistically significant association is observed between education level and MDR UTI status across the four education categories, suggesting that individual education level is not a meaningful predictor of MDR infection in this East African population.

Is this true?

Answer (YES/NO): NO